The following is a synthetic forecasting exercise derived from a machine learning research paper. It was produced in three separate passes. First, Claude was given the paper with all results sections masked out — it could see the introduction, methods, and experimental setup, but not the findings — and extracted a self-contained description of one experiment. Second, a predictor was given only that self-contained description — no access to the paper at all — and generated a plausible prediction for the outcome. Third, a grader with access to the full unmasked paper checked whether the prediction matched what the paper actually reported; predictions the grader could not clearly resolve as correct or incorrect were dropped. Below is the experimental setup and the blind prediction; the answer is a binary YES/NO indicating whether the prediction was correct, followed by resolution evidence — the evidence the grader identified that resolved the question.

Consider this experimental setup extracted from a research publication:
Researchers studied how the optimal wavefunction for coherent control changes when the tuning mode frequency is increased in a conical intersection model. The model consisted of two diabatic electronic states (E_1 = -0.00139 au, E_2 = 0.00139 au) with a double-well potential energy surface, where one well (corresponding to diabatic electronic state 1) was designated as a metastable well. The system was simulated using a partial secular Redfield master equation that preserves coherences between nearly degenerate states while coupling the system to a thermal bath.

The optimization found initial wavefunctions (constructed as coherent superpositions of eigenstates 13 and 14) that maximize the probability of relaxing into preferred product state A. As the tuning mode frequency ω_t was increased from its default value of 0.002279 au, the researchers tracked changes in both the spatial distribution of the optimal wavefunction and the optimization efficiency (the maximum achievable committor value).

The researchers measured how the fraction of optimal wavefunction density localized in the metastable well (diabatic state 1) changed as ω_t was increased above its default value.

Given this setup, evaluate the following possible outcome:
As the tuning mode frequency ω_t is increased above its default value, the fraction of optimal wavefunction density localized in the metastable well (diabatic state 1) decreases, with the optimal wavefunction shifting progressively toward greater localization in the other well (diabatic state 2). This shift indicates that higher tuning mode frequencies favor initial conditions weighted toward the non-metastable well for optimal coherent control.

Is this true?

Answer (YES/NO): NO